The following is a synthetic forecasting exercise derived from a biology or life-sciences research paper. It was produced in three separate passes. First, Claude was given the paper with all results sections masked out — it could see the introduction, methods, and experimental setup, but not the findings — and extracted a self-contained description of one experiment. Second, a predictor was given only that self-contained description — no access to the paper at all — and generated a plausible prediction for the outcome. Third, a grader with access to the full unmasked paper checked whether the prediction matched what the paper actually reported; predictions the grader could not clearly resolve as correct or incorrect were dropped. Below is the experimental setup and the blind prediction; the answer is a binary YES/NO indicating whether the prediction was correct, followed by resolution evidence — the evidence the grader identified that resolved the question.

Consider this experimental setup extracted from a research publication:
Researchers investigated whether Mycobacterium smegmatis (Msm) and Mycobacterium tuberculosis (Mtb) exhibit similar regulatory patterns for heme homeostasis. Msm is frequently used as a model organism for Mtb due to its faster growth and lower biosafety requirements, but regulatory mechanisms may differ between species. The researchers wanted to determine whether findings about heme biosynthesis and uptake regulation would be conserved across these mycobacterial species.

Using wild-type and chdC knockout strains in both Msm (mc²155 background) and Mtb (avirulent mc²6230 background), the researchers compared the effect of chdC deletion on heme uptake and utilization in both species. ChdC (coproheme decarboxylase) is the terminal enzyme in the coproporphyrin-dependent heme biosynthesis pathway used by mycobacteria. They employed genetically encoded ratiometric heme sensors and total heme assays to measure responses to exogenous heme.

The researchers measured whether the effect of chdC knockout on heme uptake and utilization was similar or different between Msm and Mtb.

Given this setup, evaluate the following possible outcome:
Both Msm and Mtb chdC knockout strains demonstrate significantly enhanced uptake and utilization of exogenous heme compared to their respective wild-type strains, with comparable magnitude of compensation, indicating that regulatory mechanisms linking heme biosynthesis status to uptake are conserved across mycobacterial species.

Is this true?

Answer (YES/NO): NO